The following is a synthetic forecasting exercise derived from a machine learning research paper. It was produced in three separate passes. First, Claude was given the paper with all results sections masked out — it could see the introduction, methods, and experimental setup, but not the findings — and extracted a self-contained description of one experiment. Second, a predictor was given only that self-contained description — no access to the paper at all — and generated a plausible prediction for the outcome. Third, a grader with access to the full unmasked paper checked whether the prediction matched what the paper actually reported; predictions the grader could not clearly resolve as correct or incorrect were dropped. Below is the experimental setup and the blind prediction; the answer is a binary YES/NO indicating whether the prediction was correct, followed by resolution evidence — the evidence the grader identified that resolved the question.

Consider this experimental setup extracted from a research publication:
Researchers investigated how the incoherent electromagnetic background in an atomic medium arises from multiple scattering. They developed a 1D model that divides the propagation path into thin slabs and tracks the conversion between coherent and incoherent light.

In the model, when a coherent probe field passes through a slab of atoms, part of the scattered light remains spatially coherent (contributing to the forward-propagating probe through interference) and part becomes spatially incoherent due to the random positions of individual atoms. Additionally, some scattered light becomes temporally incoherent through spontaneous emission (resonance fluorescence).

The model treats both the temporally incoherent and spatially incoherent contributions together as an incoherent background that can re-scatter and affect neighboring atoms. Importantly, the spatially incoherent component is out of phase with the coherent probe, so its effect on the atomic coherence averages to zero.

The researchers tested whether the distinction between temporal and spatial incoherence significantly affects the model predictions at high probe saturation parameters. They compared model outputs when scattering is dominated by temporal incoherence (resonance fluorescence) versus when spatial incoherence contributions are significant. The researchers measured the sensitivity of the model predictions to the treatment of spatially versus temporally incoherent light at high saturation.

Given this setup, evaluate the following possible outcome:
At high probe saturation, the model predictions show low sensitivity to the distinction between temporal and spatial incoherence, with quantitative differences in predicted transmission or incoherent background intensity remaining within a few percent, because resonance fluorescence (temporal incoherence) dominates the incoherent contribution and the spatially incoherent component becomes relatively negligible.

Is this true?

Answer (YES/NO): YES